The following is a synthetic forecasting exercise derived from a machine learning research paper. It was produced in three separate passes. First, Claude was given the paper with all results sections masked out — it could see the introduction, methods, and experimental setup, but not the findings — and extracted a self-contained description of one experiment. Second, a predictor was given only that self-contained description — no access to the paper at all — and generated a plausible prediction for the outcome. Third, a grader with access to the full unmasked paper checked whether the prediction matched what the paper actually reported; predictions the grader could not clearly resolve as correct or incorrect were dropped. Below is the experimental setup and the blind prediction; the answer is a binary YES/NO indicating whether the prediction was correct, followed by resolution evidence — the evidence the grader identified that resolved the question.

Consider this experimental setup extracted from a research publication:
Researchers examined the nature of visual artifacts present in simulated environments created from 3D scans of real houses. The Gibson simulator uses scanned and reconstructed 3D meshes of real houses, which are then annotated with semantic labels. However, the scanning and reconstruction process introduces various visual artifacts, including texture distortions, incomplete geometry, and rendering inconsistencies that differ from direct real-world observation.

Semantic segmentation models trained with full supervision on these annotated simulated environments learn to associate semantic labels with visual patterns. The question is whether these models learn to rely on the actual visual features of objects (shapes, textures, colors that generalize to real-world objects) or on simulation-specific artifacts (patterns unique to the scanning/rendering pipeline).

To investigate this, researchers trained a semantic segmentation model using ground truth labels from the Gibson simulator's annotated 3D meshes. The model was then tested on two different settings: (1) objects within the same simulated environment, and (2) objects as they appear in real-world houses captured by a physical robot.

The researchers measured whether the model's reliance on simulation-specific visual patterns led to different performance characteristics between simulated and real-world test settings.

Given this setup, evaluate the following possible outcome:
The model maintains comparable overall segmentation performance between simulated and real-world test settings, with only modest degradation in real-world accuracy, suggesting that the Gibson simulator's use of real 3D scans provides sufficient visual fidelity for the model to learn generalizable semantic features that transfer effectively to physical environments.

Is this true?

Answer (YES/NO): NO